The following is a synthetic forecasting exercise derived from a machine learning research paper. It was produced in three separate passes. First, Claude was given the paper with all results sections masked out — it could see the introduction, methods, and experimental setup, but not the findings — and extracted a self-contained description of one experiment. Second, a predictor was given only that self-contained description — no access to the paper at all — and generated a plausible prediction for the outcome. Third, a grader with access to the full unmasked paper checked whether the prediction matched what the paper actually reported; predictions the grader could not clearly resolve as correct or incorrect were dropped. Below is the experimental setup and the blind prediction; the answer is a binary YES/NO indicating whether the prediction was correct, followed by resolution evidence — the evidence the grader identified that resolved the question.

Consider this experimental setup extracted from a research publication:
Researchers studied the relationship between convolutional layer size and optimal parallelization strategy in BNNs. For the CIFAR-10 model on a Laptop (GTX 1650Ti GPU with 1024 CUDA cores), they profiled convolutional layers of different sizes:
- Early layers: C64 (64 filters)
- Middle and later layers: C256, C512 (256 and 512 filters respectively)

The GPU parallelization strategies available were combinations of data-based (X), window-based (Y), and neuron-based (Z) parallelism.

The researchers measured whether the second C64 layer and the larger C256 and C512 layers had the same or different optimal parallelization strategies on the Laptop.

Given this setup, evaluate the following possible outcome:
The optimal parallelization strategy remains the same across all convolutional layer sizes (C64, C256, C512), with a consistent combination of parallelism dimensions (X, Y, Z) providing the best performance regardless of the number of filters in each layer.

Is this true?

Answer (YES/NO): NO